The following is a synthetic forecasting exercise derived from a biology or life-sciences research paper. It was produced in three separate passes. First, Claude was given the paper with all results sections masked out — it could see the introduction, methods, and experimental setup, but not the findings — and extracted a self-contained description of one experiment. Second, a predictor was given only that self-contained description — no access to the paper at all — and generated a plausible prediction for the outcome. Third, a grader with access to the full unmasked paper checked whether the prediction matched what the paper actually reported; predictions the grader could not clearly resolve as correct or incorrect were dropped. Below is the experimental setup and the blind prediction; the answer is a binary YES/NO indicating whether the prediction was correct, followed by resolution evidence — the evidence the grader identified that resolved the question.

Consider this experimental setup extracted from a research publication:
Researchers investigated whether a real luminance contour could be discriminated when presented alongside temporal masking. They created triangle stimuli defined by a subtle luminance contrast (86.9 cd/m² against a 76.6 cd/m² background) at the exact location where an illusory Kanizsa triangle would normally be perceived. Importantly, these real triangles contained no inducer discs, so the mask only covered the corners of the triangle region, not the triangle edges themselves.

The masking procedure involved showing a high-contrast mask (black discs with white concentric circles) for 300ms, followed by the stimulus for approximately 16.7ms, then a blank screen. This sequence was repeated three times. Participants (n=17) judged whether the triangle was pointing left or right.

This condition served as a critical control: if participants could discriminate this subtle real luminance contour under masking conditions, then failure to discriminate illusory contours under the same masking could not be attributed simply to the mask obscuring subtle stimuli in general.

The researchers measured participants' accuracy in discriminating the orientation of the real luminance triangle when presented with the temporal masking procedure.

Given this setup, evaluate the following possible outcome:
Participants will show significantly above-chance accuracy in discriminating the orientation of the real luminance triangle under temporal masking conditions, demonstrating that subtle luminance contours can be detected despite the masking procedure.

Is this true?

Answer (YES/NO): YES